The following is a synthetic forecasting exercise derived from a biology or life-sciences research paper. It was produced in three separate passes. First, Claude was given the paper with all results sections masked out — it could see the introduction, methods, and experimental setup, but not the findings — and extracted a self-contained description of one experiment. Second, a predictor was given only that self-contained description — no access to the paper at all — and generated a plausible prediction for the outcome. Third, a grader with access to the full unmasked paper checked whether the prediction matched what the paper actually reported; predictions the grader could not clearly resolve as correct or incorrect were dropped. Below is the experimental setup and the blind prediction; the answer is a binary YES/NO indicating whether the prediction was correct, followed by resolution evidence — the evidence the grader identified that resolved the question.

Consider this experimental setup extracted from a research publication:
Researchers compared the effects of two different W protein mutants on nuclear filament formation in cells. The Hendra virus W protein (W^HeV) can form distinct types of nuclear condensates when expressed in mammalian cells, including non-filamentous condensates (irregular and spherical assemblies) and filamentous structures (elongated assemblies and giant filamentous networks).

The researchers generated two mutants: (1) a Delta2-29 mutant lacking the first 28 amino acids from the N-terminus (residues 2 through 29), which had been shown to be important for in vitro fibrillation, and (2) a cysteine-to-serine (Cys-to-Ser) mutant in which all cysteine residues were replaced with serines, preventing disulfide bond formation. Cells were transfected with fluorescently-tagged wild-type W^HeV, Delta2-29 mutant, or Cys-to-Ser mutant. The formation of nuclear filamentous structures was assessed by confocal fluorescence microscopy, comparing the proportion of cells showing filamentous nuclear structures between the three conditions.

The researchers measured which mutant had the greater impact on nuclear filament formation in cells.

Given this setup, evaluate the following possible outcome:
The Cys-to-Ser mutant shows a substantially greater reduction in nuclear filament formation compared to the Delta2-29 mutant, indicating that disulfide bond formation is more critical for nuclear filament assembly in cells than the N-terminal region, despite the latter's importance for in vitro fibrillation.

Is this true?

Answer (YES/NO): NO